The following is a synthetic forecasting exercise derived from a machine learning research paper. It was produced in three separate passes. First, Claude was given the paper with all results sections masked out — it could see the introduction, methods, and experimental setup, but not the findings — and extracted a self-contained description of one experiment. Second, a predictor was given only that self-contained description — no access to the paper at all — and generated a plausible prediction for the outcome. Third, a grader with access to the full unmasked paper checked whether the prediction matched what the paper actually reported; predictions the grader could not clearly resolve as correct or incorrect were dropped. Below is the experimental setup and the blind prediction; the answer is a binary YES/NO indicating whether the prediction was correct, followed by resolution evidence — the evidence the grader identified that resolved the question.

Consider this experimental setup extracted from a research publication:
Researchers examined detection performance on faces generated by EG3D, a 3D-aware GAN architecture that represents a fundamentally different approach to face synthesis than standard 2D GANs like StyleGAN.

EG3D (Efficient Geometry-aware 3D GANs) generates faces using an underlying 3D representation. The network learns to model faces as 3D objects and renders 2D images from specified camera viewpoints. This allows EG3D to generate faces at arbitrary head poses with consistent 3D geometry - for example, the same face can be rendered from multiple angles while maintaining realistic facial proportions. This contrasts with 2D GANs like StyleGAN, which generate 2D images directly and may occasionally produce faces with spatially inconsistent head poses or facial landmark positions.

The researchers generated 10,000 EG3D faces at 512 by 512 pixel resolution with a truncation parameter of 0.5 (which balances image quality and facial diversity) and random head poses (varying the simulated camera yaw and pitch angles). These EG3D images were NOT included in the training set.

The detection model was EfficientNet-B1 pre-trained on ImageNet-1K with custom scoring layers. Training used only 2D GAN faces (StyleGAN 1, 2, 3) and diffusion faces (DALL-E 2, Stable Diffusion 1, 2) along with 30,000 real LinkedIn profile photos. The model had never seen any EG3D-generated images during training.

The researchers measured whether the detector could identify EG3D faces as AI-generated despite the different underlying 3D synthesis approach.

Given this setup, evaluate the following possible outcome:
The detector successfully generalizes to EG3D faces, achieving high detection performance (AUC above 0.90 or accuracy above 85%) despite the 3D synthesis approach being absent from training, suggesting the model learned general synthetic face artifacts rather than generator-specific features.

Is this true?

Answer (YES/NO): YES